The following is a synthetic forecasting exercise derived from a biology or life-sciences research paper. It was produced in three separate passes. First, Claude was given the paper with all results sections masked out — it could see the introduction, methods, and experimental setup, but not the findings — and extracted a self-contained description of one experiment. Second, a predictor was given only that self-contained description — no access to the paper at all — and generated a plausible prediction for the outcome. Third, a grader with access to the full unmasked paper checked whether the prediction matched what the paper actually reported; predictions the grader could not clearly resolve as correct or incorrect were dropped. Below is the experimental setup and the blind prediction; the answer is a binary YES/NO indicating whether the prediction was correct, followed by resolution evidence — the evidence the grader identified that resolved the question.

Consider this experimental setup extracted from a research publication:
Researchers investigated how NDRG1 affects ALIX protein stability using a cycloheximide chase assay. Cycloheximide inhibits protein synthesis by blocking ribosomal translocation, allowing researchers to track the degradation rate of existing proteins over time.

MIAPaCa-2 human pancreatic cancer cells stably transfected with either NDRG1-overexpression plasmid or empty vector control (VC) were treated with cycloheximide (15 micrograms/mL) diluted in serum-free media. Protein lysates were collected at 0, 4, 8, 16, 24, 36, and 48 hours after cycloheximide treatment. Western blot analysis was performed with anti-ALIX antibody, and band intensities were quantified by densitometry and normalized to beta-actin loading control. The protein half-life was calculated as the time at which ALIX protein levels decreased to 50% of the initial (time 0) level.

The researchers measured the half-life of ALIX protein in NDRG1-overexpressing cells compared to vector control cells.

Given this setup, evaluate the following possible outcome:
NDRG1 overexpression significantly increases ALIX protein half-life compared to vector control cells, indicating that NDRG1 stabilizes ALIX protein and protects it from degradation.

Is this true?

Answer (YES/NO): NO